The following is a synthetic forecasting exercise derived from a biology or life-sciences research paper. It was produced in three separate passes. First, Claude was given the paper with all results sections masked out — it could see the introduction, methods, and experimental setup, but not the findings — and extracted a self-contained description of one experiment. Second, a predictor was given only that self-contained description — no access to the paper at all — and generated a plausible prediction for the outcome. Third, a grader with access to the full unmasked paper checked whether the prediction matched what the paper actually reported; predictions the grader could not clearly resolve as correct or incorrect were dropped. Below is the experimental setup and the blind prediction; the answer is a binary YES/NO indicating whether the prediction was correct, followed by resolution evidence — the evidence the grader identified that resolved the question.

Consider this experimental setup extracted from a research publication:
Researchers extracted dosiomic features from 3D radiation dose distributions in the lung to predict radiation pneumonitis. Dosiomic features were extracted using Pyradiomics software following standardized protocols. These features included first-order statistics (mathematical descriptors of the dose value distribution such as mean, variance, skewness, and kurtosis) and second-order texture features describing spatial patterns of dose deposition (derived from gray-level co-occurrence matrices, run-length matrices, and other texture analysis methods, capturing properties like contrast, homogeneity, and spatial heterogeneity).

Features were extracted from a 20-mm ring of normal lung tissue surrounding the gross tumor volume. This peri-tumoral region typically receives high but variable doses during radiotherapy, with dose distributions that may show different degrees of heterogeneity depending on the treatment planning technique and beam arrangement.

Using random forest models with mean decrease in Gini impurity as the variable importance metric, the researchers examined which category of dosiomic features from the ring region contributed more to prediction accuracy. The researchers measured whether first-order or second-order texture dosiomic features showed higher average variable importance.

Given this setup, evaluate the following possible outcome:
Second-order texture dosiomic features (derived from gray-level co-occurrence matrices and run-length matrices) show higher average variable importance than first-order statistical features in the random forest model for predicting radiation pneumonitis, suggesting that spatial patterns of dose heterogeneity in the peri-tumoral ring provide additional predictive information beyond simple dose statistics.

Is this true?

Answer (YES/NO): YES